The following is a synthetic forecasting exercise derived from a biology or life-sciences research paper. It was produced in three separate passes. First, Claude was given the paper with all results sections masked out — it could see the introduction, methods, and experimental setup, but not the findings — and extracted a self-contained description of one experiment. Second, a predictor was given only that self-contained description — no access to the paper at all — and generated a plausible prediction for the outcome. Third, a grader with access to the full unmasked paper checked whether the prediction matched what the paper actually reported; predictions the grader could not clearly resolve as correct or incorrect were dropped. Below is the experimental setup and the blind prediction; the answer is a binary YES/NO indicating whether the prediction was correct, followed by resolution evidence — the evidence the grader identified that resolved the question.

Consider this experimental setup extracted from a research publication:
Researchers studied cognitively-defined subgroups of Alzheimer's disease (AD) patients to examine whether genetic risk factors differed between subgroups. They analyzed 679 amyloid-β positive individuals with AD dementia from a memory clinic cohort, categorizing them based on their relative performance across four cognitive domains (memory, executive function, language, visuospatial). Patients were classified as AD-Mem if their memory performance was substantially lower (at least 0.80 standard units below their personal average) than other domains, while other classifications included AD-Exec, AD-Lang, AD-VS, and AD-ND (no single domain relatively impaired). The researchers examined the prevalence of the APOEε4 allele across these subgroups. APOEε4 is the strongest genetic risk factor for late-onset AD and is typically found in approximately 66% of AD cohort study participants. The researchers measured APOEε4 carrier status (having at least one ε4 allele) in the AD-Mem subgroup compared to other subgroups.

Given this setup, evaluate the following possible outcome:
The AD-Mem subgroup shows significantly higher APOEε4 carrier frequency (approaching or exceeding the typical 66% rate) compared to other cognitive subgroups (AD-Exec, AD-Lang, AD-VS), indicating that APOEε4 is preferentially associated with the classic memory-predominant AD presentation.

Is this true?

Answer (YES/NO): YES